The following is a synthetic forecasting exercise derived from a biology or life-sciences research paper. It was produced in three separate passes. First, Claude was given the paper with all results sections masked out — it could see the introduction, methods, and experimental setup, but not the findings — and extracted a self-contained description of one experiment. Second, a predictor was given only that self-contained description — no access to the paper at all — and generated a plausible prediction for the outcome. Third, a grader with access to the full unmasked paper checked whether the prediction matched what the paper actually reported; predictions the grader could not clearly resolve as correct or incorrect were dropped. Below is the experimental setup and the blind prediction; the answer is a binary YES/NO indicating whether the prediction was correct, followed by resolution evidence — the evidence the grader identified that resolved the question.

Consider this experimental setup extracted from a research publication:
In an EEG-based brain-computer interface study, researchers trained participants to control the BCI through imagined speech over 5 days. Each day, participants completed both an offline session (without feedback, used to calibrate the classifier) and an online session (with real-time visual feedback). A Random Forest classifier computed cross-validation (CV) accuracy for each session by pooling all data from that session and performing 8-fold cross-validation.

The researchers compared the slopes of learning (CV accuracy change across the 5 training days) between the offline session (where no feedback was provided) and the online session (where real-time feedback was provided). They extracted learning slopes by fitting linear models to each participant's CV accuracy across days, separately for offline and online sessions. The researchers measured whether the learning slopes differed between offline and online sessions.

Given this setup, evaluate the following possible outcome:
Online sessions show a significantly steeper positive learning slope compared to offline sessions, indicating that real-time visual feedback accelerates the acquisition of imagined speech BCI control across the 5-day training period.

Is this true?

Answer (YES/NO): NO